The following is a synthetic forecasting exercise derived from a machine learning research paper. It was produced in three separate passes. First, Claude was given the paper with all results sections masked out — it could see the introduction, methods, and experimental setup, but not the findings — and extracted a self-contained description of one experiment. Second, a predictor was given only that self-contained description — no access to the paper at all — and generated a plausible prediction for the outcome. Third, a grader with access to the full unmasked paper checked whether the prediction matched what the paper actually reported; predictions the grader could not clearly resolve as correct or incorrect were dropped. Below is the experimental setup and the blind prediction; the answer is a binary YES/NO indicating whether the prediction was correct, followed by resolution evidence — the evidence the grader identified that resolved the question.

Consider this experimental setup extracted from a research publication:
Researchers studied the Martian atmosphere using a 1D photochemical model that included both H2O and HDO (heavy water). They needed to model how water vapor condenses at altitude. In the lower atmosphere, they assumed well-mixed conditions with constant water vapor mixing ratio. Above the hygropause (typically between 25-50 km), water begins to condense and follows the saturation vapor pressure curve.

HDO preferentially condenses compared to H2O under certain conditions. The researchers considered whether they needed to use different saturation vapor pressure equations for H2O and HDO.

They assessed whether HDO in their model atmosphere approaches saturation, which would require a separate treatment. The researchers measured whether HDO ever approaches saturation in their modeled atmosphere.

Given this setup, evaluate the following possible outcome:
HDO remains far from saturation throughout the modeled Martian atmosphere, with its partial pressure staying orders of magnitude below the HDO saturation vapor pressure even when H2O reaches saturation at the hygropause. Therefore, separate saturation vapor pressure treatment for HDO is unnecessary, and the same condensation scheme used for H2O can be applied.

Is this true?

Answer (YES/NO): NO